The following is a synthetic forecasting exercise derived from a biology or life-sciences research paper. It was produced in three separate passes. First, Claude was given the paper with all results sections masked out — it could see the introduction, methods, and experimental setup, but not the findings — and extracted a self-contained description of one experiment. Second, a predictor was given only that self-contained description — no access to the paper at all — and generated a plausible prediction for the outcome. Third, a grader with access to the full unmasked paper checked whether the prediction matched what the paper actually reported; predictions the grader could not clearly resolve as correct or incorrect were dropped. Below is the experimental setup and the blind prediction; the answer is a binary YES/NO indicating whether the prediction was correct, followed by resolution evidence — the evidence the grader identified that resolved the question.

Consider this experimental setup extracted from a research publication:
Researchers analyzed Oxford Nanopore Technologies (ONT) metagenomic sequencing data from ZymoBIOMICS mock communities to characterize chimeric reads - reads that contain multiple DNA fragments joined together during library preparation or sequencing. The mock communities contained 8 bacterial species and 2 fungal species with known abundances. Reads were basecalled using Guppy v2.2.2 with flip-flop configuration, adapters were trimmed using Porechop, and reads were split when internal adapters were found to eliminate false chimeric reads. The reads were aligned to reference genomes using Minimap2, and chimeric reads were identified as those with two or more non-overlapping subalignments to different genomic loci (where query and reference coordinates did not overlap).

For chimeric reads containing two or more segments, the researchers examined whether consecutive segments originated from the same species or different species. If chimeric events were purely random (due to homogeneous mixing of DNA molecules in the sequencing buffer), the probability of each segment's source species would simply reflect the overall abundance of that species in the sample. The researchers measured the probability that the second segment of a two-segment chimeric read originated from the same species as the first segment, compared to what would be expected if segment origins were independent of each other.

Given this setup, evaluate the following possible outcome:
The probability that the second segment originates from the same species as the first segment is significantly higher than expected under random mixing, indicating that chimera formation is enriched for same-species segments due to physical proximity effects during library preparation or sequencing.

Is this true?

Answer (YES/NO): YES